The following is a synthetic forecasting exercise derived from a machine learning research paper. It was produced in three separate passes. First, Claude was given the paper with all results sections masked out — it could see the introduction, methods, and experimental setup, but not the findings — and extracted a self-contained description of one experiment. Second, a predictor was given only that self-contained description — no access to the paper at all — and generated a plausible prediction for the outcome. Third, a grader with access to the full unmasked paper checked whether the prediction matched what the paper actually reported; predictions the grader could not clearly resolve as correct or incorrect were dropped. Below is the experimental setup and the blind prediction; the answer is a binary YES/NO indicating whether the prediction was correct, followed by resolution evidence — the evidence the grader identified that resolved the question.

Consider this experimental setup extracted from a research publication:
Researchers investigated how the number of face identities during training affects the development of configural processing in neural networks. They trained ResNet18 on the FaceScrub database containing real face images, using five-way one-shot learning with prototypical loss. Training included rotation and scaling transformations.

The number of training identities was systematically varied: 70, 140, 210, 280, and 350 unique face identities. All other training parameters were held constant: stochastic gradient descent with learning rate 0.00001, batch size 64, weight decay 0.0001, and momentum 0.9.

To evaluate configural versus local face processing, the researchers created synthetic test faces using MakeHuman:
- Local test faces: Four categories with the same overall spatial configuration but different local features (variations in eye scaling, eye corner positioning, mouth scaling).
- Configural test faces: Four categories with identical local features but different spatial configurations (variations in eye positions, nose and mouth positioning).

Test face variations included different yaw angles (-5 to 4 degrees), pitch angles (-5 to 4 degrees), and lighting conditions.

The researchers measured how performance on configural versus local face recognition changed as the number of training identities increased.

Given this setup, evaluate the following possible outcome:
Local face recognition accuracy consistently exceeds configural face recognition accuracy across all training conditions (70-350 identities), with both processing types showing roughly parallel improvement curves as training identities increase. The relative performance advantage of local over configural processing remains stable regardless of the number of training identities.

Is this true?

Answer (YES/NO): NO